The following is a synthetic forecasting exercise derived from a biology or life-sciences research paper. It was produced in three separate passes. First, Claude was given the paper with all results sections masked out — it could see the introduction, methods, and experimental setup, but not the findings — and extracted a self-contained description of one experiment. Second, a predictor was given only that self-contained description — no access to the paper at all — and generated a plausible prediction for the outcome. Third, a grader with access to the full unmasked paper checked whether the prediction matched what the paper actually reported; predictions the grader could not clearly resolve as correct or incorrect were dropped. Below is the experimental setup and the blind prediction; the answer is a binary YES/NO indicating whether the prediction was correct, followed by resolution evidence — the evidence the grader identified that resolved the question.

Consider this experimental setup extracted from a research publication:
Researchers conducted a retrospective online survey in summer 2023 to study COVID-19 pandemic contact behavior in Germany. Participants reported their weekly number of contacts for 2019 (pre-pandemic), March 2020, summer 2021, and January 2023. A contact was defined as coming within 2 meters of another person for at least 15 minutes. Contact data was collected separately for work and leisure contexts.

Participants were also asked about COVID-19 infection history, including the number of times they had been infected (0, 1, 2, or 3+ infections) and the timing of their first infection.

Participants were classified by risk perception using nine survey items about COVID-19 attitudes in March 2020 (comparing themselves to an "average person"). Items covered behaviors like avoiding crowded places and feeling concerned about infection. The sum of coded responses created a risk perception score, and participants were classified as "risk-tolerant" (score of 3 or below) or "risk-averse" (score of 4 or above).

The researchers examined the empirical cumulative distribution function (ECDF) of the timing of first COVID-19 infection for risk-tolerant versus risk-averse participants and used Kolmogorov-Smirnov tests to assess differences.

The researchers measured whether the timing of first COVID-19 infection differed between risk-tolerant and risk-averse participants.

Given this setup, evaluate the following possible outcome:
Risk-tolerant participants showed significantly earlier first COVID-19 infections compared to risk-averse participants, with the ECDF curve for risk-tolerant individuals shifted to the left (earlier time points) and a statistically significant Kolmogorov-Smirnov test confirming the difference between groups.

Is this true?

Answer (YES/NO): NO